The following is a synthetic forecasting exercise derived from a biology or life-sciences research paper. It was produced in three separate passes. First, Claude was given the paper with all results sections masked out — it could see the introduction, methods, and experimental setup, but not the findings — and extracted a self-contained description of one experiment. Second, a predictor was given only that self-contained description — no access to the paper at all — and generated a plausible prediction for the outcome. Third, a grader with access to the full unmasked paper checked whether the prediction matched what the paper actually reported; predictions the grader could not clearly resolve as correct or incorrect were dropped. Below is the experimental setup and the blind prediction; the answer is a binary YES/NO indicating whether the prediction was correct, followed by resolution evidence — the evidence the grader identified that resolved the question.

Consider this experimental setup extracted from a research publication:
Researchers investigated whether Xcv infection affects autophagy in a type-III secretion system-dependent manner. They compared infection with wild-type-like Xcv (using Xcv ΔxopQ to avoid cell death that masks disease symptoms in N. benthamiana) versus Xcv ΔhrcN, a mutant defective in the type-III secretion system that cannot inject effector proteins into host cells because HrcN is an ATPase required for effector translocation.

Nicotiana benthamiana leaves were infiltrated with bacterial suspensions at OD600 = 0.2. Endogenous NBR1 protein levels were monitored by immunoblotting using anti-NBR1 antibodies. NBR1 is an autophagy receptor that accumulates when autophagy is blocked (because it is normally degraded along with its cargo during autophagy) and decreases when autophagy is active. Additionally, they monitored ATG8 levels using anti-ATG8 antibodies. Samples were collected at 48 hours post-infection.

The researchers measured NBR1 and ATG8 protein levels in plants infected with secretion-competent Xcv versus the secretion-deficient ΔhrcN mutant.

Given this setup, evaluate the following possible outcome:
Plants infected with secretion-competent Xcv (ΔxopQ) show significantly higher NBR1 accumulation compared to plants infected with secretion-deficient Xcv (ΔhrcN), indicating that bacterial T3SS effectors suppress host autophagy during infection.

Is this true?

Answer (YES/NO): YES